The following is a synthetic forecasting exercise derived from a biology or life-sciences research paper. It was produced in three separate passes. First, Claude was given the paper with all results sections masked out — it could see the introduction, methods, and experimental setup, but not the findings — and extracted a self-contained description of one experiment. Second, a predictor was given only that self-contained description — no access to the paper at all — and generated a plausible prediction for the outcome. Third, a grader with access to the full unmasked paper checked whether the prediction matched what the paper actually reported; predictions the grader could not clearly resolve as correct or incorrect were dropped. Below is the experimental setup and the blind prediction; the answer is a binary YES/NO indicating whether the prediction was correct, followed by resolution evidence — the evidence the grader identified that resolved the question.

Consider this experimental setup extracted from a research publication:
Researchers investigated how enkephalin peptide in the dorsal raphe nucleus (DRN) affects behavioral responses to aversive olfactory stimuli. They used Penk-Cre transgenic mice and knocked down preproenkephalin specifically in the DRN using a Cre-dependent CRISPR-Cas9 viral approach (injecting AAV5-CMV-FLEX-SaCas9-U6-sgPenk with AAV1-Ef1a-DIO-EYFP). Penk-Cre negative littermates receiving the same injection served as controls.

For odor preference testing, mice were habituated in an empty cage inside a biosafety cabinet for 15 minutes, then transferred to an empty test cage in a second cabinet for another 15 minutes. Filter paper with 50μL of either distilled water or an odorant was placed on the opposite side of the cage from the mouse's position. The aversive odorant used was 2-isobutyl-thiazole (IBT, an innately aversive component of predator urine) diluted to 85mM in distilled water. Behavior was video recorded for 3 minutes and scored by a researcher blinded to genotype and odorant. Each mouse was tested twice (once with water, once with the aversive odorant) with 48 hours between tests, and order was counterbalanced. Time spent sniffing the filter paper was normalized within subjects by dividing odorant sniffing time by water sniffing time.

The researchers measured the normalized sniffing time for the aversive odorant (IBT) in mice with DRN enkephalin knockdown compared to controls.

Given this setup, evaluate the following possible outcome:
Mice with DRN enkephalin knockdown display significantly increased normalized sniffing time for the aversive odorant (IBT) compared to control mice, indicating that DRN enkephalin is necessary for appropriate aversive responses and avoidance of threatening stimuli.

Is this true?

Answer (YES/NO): NO